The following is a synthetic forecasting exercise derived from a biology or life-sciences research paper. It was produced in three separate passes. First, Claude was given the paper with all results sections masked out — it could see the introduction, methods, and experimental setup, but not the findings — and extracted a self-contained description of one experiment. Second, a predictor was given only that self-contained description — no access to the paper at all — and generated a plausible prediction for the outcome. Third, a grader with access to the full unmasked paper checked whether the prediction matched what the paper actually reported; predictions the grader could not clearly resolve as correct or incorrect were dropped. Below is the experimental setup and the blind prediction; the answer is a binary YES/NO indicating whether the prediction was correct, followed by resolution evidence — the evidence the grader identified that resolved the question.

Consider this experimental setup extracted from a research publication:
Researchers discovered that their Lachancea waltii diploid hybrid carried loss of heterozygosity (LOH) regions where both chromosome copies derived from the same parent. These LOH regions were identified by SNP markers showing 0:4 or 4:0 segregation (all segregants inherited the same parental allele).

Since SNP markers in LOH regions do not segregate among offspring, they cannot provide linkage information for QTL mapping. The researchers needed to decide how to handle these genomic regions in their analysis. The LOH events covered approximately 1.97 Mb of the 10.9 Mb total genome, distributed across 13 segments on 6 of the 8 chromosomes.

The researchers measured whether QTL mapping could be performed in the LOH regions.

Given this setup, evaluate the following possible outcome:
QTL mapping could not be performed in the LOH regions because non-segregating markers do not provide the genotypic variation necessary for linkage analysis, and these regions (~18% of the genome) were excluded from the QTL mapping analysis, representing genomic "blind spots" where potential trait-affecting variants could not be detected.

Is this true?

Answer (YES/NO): YES